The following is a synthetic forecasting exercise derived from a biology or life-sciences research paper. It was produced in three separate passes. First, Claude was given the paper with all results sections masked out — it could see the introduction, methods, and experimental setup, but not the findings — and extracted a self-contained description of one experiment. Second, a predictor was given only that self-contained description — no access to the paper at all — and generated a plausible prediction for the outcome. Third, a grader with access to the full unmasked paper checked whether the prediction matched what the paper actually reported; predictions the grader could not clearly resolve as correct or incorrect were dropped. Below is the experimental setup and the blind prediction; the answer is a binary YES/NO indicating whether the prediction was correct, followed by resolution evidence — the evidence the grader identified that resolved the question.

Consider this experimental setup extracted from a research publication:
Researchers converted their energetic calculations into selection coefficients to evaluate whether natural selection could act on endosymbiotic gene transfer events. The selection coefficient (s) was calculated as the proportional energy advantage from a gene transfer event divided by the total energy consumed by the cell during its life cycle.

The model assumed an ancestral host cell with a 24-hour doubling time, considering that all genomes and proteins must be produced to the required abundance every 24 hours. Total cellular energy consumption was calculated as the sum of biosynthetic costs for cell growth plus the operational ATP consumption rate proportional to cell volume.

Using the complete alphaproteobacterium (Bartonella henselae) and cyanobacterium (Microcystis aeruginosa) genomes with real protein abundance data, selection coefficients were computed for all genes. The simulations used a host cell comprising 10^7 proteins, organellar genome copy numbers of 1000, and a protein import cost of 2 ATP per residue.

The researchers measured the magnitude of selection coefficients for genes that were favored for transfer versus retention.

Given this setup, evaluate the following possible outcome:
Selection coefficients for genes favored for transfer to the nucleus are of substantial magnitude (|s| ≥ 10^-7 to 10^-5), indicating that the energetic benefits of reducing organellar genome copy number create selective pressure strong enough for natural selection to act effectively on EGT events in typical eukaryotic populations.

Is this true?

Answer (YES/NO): YES